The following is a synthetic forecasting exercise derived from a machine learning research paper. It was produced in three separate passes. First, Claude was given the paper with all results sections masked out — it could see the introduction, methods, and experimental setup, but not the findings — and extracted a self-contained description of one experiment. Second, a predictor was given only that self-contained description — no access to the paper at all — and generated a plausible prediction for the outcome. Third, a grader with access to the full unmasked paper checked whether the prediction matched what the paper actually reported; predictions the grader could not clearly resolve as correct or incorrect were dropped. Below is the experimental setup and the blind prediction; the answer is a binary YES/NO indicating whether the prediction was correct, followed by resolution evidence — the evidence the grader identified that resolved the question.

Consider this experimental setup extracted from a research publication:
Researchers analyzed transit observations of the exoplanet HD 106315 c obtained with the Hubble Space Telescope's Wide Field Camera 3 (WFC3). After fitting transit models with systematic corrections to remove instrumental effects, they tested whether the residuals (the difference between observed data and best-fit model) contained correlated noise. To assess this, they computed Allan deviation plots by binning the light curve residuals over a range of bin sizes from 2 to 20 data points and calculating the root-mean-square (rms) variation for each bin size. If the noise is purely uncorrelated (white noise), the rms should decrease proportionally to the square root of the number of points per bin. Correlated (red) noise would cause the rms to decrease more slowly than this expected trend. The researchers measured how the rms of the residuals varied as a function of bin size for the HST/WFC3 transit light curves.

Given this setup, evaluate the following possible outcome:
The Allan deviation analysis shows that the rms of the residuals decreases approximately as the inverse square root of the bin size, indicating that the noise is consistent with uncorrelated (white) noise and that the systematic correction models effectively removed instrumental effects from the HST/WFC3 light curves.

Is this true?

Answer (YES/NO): YES